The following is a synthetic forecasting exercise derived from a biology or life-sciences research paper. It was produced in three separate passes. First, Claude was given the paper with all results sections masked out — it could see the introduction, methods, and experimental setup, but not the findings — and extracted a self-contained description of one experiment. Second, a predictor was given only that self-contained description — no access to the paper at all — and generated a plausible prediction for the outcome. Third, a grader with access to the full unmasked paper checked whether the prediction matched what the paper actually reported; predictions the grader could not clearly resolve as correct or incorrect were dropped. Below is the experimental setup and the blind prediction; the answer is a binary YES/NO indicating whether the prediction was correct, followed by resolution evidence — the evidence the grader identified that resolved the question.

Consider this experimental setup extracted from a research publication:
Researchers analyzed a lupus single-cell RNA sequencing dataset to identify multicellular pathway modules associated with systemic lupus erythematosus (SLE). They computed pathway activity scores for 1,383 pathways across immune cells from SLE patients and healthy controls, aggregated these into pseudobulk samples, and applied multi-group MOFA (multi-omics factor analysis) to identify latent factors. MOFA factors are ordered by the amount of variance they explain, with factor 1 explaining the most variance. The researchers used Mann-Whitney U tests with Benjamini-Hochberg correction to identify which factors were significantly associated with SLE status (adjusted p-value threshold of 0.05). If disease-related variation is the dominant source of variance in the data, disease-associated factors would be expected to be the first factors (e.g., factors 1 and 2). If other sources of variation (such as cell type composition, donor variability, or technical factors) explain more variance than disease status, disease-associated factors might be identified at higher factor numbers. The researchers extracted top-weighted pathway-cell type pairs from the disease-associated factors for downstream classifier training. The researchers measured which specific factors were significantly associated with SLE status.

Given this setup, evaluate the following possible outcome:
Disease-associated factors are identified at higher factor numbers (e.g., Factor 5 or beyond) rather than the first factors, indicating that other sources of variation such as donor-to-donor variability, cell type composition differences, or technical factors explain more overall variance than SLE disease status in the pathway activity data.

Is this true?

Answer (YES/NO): NO